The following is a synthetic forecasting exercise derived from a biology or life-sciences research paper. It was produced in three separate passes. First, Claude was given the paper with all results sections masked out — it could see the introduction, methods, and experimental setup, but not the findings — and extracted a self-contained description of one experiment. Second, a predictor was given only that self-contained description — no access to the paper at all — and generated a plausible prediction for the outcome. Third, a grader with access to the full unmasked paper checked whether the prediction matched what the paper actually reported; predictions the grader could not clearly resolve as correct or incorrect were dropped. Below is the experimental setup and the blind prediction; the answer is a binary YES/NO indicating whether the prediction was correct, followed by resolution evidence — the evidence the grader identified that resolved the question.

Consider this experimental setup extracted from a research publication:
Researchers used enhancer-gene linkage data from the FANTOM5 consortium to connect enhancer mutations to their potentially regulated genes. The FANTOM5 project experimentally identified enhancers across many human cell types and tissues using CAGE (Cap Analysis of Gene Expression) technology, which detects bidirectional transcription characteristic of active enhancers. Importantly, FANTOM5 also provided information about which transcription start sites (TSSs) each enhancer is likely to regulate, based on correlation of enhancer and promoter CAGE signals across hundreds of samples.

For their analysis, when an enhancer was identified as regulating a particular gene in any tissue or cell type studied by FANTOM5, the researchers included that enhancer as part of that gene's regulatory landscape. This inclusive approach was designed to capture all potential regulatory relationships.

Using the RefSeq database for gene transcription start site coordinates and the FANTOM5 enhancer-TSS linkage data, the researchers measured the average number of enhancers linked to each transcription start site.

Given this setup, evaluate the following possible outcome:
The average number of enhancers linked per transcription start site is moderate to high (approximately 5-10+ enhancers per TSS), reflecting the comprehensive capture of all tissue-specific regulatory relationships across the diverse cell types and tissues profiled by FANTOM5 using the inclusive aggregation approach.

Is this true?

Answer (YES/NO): NO